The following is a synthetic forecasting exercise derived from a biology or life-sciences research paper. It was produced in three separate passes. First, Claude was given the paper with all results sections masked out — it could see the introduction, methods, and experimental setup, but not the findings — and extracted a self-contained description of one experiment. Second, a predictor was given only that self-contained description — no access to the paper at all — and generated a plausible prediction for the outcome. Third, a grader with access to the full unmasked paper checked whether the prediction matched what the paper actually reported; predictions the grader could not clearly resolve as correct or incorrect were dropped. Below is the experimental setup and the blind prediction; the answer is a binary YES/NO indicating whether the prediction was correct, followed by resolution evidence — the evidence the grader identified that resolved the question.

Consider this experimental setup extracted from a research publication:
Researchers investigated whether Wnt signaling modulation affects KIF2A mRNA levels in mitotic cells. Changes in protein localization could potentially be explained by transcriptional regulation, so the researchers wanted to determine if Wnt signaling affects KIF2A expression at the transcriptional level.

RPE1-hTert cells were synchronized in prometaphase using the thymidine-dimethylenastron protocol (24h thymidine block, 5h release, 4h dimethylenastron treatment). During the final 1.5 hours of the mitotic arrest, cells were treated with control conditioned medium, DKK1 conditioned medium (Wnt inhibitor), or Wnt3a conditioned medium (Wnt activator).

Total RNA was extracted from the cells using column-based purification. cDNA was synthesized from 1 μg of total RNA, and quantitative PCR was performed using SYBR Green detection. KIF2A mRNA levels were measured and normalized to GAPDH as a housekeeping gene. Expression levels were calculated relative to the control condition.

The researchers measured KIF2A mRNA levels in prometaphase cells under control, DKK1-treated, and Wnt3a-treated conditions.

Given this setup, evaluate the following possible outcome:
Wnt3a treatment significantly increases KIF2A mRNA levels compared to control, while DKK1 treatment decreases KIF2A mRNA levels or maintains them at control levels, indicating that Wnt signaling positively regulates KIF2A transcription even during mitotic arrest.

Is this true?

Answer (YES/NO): NO